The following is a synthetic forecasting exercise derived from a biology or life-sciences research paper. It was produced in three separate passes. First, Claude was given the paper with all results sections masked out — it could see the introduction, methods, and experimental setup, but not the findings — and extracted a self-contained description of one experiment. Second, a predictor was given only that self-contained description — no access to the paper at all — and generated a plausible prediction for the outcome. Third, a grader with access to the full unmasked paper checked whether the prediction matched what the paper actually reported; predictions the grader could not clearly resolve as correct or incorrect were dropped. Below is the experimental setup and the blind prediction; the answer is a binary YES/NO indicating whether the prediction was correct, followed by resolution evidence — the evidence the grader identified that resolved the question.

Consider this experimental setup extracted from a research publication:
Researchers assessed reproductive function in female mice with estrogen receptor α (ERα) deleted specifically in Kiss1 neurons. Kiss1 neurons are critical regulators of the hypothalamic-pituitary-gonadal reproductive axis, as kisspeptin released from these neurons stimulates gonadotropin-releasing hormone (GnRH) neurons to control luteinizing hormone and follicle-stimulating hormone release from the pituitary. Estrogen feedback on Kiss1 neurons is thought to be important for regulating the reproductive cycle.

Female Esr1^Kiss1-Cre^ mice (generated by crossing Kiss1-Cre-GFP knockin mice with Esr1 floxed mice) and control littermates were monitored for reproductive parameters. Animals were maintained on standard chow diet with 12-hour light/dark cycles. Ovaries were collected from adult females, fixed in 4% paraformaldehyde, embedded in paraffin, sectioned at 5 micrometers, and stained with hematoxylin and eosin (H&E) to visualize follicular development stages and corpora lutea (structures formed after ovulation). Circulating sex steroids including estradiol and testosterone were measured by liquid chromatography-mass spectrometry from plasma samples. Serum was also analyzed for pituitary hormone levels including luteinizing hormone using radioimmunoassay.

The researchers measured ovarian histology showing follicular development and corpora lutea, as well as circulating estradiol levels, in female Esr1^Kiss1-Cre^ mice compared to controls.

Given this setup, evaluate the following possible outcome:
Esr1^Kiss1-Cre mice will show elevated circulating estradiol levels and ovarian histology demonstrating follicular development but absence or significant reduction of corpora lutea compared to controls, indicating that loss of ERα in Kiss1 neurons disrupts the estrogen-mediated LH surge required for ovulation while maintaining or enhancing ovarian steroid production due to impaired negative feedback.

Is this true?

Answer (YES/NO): NO